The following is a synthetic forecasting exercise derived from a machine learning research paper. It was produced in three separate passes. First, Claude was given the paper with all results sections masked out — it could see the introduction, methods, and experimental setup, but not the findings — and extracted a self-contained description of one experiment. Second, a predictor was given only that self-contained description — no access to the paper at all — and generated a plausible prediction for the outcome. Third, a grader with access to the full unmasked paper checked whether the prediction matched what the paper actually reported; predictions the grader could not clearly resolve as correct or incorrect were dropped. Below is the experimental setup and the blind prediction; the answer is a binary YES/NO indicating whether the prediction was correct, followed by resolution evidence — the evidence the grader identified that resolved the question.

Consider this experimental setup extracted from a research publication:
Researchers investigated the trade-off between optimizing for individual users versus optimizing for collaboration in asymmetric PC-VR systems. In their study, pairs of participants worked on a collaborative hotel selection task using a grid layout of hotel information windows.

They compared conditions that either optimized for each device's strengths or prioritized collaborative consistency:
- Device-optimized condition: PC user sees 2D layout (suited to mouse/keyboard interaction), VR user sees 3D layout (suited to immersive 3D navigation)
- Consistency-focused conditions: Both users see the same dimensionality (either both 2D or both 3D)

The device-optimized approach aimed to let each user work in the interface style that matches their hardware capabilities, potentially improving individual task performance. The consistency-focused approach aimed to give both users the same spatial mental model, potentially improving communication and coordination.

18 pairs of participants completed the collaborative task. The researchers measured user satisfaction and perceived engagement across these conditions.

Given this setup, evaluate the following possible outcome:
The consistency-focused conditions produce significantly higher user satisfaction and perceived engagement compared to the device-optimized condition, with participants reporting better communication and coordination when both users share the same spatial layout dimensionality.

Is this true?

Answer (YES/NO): NO